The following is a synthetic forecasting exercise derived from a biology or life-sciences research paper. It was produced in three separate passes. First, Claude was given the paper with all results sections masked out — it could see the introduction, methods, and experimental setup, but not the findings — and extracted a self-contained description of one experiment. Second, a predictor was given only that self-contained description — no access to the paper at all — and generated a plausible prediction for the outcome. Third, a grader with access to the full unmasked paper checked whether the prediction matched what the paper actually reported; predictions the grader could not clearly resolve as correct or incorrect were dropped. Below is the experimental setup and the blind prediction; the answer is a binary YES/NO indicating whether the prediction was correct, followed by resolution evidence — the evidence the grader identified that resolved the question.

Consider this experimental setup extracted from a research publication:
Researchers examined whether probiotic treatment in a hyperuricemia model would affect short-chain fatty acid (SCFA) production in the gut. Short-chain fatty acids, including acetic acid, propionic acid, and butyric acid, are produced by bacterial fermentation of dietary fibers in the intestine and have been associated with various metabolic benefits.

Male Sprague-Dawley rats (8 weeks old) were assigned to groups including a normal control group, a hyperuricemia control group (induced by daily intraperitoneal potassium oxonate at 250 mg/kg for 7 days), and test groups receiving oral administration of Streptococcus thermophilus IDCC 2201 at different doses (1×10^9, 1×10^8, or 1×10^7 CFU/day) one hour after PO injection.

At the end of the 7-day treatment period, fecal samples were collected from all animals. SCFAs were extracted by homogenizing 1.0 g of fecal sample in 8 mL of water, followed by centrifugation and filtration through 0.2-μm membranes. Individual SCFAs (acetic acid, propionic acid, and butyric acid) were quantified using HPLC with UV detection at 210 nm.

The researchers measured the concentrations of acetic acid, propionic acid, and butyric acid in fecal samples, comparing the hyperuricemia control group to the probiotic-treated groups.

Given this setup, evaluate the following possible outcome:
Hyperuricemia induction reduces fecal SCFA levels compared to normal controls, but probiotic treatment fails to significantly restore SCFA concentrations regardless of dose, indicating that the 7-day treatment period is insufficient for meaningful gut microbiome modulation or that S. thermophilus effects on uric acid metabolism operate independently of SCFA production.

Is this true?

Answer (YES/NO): NO